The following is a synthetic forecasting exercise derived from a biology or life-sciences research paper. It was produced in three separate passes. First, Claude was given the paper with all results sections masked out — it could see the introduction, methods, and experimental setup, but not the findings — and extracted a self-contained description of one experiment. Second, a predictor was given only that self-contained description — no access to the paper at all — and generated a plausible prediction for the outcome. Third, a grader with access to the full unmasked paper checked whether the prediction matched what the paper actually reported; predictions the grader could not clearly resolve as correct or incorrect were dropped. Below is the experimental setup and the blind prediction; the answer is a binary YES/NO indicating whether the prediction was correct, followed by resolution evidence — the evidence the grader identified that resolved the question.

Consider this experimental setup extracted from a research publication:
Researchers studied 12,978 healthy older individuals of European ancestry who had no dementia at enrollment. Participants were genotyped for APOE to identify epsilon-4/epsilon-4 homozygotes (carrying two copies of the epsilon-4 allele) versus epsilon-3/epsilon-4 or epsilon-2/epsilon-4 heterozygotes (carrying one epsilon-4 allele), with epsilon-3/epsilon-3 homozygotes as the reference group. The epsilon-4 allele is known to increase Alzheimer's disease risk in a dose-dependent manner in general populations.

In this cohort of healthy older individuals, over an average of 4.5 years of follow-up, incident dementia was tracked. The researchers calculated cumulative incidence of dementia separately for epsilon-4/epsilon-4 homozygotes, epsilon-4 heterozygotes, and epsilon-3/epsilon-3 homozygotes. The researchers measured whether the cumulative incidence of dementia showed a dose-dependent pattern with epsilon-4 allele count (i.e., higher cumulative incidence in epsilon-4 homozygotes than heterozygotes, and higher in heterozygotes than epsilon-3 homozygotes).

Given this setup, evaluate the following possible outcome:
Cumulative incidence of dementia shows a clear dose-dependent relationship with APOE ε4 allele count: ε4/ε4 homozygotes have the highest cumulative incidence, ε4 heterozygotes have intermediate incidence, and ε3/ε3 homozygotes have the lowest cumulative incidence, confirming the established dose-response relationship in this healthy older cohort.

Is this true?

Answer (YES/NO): YES